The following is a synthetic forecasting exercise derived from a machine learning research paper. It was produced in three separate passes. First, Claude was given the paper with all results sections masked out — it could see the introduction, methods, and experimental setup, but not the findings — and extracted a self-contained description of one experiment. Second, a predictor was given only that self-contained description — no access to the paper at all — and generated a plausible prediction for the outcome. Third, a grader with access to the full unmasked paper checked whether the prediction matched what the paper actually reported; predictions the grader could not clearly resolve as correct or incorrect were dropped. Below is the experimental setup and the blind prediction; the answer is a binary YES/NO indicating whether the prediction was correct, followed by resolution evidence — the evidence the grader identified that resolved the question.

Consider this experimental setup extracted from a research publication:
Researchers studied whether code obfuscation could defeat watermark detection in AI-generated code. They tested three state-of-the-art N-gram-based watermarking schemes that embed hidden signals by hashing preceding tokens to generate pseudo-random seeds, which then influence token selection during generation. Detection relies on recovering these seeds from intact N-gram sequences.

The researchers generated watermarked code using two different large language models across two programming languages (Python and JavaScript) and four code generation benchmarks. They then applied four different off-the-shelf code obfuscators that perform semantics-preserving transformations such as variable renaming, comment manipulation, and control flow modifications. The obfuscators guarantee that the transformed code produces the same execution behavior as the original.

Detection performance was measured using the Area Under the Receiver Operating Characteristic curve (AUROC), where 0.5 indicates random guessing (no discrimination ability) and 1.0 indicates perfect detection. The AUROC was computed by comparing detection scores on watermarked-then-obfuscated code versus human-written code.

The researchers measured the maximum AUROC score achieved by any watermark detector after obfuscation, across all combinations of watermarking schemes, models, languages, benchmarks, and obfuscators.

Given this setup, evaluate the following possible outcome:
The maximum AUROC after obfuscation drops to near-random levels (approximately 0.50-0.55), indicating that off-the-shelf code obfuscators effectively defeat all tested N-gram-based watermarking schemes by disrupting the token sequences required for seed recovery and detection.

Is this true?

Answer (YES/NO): NO